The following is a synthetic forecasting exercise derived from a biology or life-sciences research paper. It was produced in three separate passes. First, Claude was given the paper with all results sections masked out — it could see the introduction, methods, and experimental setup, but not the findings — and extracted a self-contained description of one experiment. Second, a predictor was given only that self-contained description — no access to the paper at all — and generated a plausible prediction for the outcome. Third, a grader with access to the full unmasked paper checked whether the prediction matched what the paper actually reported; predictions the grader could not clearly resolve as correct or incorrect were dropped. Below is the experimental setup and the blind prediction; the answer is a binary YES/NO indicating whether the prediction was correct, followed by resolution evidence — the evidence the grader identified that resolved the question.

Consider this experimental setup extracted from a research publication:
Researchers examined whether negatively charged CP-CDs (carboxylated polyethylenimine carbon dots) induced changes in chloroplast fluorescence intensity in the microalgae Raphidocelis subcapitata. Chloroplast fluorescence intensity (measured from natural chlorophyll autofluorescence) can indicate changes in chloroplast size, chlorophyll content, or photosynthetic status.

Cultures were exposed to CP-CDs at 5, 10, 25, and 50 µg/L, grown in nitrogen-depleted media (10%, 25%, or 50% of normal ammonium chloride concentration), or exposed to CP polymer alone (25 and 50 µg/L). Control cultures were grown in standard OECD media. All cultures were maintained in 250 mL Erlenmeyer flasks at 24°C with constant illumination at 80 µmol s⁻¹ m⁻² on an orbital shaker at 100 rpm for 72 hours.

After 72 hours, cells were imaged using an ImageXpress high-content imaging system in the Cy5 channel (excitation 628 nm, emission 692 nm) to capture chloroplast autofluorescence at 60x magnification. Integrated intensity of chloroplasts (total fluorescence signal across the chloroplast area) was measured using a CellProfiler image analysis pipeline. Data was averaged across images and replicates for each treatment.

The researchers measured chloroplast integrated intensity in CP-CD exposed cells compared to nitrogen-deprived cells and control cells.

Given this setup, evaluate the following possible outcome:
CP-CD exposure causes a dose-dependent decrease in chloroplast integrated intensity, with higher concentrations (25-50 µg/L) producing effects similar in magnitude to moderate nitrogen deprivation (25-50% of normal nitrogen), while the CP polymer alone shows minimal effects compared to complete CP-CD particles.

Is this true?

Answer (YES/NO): NO